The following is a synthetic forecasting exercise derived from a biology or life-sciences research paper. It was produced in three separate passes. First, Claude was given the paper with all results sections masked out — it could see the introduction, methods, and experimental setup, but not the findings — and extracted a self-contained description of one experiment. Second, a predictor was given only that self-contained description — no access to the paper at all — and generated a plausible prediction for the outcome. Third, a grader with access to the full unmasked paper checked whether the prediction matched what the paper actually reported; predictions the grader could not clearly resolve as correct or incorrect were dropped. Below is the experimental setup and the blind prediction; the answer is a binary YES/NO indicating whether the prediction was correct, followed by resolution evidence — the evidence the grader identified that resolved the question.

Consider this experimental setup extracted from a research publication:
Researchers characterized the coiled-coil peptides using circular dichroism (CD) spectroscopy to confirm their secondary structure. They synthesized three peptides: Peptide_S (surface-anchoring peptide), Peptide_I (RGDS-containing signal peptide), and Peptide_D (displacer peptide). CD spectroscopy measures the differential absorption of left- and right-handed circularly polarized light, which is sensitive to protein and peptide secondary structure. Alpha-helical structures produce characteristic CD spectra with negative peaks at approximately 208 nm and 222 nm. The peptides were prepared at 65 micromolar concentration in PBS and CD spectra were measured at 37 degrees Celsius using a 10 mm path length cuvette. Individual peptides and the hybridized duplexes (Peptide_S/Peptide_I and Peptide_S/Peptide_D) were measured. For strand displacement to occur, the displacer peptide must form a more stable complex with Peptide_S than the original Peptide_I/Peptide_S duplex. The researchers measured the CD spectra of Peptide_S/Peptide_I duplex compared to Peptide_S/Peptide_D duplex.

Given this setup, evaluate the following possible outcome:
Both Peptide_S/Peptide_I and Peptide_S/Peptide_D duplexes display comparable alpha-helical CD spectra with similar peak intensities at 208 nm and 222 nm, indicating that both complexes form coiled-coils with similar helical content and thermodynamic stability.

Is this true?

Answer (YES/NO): NO